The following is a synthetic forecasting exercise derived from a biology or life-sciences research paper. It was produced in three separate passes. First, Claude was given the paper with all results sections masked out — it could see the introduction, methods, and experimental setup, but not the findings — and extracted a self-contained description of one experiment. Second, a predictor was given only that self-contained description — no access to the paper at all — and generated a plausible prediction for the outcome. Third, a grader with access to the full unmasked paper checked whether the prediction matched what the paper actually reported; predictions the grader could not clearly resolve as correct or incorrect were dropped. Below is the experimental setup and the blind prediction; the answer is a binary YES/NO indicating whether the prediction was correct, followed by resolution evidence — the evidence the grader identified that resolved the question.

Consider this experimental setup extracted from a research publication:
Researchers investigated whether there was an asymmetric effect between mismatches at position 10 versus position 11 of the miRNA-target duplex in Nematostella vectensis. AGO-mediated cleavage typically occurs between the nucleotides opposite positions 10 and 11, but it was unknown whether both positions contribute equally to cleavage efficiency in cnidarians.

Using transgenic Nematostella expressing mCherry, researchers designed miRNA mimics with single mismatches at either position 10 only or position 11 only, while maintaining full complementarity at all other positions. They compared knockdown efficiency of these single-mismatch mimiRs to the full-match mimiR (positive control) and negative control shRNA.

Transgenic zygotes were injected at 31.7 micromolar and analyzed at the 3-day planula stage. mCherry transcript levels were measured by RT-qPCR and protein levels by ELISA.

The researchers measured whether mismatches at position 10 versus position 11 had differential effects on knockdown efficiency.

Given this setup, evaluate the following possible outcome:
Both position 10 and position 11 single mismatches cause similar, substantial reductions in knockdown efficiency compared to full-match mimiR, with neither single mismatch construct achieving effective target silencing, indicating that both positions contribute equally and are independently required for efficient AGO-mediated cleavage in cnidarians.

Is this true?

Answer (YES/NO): NO